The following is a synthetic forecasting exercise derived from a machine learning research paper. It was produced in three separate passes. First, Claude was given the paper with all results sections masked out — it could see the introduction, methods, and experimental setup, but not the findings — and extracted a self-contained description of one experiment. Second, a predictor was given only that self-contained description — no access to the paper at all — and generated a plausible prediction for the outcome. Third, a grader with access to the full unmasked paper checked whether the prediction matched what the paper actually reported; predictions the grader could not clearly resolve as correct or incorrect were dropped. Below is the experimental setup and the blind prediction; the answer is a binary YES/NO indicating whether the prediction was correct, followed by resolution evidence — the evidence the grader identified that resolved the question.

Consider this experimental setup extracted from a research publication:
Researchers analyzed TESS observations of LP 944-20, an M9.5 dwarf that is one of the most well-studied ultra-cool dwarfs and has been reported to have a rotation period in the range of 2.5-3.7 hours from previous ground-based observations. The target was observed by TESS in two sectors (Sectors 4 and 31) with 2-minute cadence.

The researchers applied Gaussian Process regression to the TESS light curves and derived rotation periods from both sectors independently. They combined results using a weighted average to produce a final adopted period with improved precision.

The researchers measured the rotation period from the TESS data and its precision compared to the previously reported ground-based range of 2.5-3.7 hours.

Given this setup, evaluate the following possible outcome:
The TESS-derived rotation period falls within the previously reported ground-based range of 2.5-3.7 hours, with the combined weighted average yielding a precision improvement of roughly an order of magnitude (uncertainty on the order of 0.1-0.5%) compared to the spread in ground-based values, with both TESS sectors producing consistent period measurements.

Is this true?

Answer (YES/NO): NO